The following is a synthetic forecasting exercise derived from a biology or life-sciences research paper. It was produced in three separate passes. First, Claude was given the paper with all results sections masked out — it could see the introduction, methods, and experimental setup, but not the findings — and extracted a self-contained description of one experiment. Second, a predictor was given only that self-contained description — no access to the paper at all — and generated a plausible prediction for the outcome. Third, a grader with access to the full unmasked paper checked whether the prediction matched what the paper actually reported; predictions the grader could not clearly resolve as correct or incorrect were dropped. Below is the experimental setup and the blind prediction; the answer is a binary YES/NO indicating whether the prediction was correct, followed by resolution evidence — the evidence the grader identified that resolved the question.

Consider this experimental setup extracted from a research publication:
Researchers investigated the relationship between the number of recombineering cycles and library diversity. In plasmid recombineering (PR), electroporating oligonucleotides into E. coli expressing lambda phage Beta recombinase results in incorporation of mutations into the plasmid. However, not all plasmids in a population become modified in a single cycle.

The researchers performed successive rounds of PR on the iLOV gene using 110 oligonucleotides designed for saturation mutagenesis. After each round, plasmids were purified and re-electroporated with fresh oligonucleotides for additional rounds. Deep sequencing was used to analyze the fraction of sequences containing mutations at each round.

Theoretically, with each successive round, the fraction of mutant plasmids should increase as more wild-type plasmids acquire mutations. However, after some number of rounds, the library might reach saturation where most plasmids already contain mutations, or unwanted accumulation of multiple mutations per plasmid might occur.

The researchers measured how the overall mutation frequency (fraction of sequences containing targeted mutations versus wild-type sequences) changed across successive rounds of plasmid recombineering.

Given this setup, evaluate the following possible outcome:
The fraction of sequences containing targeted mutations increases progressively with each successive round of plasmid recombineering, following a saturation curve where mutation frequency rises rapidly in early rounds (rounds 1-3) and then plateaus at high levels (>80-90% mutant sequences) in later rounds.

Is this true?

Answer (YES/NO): NO